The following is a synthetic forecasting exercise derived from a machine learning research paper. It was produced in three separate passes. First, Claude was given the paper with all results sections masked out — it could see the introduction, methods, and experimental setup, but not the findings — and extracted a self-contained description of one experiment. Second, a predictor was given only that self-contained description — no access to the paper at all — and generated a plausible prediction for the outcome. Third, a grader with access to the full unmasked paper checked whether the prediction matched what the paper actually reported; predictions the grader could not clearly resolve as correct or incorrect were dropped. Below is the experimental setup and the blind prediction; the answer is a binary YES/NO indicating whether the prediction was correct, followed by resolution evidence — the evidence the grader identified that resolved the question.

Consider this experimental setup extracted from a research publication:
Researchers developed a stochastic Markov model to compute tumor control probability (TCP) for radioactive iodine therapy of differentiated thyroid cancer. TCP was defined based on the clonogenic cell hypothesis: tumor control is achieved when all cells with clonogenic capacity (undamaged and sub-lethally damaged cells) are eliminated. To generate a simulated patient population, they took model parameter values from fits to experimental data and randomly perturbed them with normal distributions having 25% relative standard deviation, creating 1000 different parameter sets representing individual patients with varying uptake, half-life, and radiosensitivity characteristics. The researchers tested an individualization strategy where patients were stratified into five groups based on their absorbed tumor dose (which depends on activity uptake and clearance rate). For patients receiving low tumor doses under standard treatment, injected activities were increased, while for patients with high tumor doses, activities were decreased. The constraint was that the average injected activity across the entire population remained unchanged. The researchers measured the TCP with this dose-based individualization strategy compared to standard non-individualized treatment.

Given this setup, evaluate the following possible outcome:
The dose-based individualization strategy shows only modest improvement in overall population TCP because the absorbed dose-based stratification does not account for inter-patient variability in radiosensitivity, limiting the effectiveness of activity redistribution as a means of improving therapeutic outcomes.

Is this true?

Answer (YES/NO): NO